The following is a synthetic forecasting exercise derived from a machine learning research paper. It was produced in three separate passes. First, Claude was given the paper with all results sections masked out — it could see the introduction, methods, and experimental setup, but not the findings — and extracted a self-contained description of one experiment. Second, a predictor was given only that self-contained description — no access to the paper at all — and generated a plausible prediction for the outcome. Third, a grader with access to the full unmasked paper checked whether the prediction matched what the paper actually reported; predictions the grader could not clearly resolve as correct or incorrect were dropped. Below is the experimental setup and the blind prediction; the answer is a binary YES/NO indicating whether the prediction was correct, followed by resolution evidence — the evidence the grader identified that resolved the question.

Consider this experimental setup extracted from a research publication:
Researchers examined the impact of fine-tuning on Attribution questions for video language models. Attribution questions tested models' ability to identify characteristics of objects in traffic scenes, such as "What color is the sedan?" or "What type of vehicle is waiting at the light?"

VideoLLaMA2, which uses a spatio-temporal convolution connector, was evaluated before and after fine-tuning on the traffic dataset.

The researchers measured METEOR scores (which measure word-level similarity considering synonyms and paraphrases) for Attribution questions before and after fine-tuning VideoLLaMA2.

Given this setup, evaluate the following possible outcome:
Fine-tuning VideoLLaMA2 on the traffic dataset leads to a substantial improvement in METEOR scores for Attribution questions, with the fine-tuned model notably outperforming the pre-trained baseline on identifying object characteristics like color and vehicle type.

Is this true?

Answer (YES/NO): NO